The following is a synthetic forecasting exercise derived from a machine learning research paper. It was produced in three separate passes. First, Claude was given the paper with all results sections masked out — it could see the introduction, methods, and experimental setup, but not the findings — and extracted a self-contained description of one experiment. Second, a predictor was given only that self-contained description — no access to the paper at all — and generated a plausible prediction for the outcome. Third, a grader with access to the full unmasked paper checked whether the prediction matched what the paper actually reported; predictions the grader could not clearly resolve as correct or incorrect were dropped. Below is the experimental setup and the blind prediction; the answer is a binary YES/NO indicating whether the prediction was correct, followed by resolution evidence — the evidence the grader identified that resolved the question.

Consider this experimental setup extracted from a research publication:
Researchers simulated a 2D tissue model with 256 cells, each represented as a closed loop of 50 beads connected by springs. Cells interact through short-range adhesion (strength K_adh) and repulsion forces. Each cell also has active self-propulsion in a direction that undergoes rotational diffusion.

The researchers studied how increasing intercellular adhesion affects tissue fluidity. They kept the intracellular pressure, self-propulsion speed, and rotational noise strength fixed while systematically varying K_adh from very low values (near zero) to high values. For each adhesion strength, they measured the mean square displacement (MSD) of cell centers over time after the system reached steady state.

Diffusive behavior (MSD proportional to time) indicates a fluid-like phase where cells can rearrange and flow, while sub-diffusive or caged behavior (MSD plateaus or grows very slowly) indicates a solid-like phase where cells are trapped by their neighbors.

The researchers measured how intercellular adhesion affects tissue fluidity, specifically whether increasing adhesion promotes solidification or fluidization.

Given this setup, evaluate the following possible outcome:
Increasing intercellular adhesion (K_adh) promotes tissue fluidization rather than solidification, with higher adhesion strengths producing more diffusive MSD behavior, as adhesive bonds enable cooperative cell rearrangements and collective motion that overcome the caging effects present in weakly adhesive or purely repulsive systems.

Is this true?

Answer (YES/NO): NO